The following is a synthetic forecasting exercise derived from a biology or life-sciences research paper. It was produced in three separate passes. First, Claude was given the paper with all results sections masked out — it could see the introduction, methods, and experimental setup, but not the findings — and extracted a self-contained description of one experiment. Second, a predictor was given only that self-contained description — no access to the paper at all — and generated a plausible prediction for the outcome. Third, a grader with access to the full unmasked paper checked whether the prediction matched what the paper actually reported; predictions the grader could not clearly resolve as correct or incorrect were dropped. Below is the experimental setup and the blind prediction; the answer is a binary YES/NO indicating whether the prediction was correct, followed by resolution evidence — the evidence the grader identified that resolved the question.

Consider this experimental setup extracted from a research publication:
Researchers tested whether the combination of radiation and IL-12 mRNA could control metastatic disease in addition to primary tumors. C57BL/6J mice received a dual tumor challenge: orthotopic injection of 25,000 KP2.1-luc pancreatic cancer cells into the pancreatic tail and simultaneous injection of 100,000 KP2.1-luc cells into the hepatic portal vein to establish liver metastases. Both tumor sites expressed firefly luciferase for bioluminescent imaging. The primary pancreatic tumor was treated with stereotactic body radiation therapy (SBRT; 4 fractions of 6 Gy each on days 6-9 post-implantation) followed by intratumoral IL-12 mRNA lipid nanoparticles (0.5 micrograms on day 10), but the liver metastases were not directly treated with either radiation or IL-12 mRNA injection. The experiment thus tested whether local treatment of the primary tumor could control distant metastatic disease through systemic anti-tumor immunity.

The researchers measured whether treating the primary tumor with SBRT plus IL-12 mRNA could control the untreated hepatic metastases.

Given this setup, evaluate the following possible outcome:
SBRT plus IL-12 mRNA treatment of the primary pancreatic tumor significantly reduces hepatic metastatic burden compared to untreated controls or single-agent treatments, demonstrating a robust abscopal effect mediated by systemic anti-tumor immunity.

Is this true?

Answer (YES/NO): YES